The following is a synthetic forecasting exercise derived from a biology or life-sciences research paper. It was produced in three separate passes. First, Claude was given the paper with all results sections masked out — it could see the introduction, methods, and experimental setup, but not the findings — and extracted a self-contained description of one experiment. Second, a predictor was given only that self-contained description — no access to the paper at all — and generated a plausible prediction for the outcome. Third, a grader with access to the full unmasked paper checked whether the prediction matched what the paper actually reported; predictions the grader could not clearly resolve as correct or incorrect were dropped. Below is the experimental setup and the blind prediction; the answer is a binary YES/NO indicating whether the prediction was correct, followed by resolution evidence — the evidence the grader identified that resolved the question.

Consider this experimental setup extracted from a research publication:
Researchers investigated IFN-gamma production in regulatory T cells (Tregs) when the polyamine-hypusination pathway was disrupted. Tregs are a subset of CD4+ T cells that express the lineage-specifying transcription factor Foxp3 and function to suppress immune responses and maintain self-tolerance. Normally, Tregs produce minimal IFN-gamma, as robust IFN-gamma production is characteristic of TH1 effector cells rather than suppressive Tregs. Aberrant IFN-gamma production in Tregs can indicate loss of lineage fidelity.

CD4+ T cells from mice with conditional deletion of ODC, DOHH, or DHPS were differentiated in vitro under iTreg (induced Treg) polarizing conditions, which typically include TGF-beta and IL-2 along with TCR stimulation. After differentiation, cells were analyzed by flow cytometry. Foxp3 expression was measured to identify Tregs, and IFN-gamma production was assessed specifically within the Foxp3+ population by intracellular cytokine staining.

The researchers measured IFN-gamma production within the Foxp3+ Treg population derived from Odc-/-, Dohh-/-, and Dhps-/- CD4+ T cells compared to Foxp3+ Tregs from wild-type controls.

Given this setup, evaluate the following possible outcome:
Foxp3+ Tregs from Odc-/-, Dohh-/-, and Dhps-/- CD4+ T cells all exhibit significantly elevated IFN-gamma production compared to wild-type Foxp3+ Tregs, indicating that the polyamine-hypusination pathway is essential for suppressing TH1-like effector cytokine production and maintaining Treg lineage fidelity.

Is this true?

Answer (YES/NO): YES